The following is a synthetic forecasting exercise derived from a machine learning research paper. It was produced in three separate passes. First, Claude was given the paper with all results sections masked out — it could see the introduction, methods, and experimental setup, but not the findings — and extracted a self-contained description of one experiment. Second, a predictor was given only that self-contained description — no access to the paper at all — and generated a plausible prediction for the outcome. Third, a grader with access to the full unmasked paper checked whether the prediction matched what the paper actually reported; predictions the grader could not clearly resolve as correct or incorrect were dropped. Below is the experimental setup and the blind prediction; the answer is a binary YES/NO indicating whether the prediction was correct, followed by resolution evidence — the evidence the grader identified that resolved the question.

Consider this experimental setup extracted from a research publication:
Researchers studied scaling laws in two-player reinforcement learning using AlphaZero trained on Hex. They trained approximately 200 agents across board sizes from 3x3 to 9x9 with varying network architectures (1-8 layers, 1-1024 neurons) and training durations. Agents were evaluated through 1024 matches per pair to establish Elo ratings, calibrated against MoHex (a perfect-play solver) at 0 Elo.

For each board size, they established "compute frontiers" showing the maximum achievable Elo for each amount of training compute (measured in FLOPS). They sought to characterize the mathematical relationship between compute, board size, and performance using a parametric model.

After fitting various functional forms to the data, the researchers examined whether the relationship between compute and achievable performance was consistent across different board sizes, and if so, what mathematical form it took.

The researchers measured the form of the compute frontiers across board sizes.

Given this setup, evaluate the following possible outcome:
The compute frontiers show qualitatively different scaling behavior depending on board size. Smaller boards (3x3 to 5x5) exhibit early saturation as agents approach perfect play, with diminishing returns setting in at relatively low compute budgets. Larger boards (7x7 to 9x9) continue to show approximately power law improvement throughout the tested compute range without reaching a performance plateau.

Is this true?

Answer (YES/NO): NO